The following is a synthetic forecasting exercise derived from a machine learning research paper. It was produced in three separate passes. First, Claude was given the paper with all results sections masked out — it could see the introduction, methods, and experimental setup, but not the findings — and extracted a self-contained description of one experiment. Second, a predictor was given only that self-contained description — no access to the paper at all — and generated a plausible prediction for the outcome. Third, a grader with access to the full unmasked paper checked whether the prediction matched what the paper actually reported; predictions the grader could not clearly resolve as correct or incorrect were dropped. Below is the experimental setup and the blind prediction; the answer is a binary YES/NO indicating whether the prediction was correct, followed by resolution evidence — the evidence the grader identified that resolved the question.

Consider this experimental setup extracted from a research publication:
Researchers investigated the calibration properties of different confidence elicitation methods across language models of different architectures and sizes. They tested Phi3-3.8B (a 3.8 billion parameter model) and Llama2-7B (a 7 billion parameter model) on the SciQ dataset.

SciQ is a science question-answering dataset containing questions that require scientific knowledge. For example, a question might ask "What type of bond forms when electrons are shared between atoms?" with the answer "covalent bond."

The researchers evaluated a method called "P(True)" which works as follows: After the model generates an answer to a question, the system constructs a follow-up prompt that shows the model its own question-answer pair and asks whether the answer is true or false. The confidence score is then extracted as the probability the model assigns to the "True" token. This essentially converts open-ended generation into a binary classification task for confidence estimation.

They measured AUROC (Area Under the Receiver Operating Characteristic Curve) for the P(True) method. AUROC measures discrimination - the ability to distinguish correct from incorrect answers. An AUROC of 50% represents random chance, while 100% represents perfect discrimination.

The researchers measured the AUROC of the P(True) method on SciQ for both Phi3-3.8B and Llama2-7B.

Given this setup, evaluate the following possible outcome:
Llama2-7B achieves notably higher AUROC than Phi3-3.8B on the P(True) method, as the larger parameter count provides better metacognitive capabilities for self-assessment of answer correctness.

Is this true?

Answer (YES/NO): NO